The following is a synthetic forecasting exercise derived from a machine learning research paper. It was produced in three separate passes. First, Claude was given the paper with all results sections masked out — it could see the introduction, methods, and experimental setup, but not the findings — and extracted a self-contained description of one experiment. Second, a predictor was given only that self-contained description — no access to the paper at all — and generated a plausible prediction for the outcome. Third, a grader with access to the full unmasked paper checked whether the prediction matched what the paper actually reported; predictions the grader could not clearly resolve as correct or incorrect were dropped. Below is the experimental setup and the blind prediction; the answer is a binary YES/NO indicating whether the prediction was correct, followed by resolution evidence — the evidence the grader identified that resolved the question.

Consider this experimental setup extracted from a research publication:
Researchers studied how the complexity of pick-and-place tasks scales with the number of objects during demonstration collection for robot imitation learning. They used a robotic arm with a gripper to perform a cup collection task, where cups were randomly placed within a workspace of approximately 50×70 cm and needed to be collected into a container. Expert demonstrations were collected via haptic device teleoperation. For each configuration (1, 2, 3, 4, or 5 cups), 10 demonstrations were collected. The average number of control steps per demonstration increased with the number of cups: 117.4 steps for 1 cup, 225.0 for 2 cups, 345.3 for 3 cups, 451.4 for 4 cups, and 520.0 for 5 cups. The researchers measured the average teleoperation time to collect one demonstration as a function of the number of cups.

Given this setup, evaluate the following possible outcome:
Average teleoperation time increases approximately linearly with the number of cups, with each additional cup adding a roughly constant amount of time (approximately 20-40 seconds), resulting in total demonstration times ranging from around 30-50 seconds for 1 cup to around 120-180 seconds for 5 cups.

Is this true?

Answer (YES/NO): NO